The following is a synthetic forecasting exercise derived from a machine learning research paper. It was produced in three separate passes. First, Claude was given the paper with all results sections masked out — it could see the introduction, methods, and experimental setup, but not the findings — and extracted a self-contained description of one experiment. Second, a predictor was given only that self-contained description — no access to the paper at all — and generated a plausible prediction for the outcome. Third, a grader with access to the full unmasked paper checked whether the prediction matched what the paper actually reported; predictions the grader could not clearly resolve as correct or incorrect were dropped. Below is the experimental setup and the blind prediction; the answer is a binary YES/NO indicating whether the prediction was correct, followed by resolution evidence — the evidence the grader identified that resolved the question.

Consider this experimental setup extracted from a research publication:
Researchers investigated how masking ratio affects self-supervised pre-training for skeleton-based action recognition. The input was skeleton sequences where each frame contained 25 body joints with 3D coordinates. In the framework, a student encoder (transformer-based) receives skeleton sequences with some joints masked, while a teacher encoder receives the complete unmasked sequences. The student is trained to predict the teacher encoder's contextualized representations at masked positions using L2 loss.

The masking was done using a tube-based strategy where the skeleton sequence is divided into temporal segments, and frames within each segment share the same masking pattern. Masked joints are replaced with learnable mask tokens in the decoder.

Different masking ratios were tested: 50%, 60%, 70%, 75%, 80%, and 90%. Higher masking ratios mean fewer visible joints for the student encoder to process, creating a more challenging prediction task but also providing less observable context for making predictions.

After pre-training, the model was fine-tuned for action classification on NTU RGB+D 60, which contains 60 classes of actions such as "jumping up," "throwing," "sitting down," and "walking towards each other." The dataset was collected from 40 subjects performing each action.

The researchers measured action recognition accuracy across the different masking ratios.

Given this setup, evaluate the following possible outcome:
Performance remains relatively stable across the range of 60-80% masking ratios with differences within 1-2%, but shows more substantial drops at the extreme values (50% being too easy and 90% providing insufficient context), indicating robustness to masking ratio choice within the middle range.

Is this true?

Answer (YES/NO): NO